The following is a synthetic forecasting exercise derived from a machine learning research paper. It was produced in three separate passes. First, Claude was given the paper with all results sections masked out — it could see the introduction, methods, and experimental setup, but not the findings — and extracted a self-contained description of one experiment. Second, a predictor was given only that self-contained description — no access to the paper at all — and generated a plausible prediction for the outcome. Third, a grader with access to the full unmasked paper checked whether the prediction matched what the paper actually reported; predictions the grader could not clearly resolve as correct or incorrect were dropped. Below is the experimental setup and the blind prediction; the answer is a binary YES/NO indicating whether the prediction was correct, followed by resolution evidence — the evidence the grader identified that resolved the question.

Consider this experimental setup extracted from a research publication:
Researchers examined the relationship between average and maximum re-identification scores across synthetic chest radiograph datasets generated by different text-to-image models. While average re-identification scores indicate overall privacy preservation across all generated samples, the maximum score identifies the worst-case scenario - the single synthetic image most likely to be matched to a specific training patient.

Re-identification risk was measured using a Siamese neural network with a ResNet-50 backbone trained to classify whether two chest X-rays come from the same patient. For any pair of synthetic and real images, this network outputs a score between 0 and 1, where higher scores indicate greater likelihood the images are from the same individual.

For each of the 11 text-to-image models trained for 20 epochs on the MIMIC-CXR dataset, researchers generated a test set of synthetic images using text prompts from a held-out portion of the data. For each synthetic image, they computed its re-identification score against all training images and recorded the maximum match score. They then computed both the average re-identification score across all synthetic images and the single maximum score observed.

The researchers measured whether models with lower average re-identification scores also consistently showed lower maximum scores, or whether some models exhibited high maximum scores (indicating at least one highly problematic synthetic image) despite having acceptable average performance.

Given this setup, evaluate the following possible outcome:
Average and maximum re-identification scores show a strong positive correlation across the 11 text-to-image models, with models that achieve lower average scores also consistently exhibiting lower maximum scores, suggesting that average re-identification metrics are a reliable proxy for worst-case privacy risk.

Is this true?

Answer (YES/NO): NO